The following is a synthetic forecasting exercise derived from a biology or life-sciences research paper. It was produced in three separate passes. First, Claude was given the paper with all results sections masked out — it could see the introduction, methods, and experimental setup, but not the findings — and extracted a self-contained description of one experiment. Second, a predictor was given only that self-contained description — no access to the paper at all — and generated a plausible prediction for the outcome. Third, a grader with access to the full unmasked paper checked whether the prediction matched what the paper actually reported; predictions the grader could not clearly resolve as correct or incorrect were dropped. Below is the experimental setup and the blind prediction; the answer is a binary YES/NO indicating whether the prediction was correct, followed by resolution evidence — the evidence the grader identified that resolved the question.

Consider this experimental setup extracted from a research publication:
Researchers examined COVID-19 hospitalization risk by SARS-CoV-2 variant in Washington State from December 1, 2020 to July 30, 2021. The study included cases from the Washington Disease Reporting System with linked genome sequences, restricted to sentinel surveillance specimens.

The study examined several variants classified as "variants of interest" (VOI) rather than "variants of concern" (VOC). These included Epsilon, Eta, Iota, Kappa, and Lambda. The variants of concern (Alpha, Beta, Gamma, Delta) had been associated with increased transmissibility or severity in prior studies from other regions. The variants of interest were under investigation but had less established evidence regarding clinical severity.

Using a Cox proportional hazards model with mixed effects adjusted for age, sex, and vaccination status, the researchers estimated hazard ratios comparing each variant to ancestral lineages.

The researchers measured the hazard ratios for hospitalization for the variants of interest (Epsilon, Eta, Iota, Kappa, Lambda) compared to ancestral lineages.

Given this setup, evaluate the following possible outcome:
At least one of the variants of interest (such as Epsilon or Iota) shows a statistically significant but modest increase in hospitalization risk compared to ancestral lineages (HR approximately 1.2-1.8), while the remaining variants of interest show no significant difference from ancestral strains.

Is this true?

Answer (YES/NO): NO